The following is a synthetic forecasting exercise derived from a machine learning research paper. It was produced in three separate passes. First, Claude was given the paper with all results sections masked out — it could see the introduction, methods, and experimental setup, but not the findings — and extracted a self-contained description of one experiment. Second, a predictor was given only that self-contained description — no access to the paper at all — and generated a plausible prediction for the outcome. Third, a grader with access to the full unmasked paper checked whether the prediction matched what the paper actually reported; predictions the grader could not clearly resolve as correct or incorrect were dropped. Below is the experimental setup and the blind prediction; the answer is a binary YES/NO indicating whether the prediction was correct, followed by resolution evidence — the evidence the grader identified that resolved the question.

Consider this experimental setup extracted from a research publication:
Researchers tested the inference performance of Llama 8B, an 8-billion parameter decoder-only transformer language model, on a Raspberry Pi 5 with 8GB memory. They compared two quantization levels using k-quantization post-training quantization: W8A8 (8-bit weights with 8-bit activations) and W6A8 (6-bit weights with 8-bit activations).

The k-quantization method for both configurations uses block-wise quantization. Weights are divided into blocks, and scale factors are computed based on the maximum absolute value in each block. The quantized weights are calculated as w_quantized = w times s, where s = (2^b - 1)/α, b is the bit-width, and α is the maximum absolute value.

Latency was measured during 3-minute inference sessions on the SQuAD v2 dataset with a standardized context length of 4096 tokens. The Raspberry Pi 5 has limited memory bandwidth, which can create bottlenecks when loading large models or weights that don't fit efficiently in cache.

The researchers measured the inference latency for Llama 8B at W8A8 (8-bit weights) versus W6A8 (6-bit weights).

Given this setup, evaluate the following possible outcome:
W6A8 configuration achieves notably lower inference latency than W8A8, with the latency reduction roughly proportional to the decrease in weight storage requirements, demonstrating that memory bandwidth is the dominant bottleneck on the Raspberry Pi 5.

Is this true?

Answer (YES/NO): NO